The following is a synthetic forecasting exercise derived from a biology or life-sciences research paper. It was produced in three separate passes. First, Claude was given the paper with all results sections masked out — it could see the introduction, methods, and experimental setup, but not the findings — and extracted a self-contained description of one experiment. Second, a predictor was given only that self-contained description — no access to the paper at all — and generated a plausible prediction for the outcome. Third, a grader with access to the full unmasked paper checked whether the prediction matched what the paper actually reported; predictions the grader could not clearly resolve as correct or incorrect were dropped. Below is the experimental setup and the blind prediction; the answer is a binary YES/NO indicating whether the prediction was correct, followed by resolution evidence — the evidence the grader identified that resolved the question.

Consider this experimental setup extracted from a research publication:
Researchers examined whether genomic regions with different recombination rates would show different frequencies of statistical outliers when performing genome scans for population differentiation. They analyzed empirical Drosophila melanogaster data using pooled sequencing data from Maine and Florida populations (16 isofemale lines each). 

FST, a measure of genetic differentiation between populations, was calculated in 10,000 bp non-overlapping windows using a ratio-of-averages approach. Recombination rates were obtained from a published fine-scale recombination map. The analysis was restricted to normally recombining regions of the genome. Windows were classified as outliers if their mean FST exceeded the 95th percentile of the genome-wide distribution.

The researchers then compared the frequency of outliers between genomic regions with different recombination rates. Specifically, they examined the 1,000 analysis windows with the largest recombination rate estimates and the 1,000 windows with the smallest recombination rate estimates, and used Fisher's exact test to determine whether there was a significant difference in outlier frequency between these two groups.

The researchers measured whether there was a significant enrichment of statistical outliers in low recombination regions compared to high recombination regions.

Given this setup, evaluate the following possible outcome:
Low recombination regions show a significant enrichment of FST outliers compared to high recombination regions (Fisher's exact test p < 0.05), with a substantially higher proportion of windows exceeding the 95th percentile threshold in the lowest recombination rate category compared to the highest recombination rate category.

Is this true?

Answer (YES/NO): YES